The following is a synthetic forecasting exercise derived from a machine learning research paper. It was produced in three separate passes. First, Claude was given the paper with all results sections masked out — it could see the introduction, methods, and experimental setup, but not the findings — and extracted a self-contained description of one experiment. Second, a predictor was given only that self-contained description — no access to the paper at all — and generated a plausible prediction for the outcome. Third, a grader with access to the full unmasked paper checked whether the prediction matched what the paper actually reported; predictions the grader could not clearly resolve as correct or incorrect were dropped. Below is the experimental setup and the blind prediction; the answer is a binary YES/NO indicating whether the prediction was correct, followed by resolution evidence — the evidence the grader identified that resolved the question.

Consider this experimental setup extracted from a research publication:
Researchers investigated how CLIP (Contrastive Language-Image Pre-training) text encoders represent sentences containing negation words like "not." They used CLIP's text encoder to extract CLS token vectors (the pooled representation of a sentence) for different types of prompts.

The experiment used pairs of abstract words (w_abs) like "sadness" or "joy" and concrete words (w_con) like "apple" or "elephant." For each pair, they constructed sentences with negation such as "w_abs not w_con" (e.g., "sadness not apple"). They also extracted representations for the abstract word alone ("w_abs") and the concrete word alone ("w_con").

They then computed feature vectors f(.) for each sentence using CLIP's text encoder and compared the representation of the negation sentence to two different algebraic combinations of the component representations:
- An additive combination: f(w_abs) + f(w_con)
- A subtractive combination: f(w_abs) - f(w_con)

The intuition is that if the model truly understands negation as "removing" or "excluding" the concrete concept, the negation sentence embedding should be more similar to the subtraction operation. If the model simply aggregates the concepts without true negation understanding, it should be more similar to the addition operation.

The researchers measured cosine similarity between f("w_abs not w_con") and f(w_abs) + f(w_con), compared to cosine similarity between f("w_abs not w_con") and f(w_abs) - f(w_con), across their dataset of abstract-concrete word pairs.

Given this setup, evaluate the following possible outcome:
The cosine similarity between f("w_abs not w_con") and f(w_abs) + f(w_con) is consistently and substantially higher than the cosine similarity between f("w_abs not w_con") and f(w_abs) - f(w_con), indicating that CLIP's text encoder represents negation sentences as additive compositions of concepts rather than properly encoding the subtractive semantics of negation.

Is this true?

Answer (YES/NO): YES